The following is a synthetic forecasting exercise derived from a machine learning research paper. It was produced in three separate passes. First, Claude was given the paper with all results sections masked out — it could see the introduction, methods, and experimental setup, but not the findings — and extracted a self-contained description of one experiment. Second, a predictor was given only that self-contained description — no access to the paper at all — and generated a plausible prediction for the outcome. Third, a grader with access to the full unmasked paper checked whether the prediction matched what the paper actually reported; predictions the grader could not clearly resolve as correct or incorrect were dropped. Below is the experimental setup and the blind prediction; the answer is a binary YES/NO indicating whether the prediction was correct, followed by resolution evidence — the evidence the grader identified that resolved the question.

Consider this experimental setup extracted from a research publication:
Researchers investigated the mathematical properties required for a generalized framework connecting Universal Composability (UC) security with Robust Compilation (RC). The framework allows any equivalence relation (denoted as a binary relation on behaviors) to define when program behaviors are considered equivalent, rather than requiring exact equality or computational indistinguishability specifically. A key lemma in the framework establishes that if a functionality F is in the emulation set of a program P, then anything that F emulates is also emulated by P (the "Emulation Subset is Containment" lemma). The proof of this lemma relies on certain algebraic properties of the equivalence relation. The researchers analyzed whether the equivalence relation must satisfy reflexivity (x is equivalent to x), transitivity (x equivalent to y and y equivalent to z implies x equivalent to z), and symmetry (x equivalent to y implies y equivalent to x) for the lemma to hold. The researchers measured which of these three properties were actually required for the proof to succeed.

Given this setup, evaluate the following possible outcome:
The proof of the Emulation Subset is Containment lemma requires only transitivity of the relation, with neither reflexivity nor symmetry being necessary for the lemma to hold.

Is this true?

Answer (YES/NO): NO